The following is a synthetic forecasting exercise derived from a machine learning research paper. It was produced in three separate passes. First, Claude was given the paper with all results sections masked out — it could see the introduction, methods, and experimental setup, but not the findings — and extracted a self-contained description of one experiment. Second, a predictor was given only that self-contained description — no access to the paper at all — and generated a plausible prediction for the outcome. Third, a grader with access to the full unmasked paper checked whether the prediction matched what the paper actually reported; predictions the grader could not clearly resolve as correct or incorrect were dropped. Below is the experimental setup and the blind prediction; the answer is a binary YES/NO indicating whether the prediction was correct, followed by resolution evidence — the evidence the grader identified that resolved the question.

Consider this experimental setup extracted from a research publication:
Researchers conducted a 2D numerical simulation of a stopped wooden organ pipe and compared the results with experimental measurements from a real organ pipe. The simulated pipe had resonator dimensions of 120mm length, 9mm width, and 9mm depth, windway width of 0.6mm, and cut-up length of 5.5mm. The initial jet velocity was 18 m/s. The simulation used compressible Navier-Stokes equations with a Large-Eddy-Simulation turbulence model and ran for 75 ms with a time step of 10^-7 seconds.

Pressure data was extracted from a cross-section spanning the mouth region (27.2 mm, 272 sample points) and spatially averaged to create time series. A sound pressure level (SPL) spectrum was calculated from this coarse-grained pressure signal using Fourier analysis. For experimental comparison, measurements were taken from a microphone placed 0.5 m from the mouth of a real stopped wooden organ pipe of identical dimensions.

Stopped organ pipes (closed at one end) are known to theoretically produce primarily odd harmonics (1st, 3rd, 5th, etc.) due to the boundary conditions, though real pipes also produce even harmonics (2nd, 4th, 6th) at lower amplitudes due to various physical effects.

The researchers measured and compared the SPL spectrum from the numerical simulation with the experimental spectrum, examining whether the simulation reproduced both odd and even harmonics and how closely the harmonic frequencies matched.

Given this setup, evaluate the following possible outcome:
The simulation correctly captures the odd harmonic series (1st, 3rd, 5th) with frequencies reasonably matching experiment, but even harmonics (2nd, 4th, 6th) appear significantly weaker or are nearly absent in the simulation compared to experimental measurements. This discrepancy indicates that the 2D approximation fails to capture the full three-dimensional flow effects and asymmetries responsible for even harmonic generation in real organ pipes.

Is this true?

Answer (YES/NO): NO